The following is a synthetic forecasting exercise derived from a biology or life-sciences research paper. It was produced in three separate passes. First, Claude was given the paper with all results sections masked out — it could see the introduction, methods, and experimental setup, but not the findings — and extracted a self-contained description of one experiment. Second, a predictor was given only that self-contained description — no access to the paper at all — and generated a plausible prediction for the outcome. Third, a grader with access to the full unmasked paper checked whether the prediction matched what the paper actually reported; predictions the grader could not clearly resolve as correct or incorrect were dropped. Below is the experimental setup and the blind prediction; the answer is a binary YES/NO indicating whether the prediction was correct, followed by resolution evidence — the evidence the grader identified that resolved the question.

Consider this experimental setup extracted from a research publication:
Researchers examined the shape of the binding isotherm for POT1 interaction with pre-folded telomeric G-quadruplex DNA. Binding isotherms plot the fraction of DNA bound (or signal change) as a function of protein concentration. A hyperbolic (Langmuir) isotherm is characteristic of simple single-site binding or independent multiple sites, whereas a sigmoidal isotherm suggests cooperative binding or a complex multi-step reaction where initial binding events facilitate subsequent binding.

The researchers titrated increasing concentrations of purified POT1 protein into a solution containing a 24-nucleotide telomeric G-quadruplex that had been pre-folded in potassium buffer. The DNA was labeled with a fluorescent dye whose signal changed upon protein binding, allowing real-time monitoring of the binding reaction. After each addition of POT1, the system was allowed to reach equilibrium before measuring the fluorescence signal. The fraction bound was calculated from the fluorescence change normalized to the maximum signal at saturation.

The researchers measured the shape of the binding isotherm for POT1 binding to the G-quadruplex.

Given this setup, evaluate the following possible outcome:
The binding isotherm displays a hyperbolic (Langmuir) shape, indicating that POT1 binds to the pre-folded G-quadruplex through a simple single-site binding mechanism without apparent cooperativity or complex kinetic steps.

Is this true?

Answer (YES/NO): NO